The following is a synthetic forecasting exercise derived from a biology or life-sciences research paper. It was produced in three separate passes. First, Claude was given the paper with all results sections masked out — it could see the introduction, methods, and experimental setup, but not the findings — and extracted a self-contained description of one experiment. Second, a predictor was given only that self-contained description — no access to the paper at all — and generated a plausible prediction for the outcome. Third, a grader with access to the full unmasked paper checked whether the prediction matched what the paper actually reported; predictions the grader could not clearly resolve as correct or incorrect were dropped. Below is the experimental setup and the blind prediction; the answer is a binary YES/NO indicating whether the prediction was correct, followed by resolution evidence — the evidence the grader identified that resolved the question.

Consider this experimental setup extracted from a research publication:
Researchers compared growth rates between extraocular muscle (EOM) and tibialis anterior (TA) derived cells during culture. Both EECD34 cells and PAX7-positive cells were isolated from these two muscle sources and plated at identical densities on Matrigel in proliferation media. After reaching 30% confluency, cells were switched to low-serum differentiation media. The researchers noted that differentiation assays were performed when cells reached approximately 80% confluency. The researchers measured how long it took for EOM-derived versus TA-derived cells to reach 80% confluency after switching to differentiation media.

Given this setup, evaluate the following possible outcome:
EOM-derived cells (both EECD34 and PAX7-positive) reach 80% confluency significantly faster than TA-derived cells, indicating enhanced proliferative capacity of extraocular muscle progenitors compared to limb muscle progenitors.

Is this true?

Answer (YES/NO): YES